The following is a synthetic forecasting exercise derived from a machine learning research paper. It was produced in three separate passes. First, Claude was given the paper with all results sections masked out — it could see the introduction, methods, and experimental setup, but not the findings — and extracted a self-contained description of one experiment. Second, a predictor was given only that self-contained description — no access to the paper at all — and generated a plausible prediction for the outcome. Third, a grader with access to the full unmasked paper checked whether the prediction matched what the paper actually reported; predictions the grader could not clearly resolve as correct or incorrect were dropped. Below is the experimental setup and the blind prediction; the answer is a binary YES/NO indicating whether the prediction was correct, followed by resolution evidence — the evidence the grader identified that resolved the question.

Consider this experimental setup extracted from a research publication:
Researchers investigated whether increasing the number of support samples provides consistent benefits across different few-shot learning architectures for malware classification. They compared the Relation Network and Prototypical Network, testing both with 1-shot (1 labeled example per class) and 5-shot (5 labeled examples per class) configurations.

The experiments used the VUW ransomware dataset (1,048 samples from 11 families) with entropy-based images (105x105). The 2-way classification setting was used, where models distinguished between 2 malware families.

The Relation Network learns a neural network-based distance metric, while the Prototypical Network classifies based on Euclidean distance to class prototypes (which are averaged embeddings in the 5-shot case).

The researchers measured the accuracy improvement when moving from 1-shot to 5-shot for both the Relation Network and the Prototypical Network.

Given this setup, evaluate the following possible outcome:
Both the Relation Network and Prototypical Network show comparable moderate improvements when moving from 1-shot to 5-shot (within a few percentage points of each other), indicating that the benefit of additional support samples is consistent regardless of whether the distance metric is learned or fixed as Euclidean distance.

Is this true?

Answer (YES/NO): NO